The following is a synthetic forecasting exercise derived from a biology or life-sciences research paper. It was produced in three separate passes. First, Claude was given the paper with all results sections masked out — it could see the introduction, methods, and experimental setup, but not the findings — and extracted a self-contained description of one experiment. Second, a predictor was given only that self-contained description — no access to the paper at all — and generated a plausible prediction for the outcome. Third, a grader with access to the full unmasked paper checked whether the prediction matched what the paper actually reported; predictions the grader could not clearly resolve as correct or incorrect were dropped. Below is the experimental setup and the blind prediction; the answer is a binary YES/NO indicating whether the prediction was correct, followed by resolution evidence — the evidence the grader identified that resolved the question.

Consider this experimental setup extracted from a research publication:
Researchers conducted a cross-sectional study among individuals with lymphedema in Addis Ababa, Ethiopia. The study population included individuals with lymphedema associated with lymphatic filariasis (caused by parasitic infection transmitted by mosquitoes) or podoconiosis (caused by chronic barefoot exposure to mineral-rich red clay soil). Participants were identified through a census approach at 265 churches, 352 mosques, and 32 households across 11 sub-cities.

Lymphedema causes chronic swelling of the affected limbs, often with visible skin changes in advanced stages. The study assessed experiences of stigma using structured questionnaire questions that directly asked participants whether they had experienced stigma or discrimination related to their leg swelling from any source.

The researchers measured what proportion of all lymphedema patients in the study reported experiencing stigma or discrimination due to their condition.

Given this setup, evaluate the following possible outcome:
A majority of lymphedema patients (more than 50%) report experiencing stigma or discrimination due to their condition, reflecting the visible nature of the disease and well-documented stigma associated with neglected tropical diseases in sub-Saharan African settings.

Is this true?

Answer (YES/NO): NO